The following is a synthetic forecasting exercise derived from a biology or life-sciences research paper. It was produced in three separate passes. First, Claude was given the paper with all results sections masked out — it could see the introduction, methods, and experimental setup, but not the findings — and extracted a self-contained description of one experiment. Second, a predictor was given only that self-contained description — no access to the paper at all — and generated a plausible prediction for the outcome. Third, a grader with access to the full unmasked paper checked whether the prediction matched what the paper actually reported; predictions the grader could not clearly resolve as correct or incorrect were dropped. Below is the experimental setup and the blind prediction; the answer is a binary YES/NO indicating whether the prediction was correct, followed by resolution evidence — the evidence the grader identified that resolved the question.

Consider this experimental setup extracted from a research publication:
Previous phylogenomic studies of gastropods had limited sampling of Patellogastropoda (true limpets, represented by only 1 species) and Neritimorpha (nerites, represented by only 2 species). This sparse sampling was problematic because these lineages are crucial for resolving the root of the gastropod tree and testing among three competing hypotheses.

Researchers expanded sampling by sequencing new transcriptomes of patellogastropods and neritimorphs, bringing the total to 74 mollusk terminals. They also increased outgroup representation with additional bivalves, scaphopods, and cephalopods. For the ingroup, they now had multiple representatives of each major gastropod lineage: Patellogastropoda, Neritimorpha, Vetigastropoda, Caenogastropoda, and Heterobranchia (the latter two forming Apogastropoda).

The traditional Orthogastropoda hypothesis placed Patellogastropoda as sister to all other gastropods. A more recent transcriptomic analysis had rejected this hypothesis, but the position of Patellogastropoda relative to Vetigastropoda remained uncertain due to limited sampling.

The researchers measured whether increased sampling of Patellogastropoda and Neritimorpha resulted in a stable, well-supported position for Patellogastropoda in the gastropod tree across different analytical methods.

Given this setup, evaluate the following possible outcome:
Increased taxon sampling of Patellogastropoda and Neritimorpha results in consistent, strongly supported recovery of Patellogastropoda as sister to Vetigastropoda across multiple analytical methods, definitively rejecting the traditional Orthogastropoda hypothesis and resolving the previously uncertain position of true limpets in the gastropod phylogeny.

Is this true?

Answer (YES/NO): YES